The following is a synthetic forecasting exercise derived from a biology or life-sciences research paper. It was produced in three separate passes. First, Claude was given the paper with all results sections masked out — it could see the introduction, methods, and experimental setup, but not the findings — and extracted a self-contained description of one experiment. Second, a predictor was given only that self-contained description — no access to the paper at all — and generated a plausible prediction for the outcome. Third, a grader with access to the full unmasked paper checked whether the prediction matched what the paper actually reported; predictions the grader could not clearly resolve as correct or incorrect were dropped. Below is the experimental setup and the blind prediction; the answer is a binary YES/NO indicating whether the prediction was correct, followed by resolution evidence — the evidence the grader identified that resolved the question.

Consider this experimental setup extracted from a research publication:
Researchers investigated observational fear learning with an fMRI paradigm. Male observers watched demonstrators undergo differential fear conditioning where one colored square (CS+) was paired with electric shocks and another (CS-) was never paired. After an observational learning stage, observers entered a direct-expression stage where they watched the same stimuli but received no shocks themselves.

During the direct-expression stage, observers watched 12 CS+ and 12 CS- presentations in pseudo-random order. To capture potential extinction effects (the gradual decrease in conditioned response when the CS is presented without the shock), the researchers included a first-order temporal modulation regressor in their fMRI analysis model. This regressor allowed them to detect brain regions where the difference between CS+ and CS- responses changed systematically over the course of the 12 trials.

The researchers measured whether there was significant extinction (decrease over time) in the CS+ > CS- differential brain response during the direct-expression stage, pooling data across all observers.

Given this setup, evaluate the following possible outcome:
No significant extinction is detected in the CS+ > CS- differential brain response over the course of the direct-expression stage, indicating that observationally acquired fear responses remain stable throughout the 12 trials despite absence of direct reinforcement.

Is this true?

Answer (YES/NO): NO